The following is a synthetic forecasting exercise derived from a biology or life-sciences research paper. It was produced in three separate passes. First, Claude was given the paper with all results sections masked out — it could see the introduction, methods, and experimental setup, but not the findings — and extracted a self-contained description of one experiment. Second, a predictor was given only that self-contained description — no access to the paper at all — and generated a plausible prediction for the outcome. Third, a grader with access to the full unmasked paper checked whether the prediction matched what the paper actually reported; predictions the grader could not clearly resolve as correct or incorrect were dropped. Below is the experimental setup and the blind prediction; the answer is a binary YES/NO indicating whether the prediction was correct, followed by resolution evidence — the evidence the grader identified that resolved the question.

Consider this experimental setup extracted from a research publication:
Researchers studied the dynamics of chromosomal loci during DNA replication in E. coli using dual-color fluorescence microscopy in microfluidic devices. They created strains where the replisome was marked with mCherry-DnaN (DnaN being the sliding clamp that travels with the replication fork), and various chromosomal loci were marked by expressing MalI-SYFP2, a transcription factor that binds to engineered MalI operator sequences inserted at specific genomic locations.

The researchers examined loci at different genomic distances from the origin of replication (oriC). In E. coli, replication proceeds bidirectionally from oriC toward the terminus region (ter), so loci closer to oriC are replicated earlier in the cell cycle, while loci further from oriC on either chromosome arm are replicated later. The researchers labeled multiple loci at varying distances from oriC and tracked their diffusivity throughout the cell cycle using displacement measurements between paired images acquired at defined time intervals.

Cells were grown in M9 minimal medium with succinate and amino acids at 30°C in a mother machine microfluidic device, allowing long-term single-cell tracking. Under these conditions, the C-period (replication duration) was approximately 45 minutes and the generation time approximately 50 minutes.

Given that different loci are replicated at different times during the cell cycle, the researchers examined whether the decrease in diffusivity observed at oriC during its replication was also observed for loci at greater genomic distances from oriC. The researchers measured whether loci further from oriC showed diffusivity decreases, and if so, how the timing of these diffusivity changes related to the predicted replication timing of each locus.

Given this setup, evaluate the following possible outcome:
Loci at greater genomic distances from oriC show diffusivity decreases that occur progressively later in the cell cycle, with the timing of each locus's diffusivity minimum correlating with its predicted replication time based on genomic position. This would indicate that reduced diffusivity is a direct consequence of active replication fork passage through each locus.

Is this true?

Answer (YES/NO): YES